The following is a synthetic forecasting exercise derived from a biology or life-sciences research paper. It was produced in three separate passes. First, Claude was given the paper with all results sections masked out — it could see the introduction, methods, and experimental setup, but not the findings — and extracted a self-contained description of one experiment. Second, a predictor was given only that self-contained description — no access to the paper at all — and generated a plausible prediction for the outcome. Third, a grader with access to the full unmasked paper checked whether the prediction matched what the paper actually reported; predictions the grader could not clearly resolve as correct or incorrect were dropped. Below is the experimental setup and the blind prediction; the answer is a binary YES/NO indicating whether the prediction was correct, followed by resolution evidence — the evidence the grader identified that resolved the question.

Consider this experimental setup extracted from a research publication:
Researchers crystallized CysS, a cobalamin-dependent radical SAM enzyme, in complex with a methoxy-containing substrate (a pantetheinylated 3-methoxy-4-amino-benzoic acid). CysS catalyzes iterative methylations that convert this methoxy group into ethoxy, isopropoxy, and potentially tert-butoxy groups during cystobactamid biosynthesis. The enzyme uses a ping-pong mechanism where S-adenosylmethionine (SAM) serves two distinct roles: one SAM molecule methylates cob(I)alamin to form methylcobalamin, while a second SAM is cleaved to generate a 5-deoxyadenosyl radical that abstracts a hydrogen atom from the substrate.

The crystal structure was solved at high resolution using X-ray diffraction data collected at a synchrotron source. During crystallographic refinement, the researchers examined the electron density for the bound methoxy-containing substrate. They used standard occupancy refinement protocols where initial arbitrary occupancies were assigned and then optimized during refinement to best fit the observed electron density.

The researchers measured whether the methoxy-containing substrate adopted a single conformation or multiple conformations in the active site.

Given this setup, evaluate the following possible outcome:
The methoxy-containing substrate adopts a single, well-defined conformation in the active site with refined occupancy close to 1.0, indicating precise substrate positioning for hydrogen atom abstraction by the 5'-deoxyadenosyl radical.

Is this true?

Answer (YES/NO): NO